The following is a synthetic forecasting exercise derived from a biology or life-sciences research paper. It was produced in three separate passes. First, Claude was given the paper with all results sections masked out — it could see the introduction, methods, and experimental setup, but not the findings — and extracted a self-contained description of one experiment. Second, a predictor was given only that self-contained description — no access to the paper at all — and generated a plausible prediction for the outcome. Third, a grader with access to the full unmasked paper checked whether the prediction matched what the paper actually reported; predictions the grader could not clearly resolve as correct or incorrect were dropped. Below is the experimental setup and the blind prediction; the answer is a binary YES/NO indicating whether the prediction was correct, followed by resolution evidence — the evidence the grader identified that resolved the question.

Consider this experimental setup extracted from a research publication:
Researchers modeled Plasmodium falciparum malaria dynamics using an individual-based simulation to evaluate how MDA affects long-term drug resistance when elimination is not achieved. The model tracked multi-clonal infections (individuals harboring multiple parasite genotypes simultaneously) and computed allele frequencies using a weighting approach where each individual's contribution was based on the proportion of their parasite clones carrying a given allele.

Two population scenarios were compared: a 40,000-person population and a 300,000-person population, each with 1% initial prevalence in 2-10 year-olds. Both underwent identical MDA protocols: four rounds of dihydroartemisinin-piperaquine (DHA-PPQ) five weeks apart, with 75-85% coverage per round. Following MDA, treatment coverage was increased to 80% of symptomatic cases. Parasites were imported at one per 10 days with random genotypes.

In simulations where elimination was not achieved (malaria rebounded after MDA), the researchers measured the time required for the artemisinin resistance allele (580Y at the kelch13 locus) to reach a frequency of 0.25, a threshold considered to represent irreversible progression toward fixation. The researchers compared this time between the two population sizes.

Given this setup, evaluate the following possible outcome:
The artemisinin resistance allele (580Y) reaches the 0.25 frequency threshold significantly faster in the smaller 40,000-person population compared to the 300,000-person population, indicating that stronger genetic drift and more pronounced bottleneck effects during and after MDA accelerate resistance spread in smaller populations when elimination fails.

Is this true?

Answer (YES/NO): YES